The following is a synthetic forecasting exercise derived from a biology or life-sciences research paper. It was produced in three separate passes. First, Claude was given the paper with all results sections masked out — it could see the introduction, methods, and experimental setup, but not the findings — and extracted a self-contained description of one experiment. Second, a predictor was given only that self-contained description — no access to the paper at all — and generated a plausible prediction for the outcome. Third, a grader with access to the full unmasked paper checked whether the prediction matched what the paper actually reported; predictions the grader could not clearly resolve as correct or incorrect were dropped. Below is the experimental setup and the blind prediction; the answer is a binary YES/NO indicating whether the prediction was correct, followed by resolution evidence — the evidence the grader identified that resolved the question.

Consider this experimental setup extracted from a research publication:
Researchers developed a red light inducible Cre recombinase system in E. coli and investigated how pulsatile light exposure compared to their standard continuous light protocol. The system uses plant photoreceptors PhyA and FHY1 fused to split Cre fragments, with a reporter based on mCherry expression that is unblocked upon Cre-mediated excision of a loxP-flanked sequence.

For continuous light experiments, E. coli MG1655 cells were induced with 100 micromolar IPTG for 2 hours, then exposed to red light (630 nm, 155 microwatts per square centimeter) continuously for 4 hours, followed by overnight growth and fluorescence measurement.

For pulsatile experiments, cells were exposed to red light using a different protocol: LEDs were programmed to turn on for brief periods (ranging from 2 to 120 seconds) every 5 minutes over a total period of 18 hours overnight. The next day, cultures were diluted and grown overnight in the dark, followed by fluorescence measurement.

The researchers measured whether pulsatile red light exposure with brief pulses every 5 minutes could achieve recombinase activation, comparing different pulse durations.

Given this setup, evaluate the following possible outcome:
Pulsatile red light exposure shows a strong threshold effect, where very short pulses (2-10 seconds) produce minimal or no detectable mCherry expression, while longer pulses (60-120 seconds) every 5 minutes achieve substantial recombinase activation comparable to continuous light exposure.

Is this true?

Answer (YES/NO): NO